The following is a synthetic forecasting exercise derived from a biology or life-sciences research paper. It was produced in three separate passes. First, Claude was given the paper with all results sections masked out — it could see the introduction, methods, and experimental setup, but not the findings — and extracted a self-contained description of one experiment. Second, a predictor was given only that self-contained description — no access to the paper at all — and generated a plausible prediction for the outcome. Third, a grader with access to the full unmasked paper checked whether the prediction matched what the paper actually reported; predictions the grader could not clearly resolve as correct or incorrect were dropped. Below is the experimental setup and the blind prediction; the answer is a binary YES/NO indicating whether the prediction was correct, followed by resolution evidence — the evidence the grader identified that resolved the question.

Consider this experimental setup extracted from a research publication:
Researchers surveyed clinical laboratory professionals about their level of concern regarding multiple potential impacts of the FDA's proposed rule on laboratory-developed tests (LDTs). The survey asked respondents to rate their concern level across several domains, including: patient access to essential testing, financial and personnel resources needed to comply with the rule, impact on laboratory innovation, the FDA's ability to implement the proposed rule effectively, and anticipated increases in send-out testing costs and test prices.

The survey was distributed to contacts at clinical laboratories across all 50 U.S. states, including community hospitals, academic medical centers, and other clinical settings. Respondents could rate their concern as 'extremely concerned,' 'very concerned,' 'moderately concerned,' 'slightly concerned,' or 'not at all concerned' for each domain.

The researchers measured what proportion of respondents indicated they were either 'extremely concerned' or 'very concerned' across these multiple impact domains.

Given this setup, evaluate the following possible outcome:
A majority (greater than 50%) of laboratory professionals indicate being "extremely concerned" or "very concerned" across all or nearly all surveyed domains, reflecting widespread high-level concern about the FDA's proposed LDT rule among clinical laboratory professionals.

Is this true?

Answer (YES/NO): YES